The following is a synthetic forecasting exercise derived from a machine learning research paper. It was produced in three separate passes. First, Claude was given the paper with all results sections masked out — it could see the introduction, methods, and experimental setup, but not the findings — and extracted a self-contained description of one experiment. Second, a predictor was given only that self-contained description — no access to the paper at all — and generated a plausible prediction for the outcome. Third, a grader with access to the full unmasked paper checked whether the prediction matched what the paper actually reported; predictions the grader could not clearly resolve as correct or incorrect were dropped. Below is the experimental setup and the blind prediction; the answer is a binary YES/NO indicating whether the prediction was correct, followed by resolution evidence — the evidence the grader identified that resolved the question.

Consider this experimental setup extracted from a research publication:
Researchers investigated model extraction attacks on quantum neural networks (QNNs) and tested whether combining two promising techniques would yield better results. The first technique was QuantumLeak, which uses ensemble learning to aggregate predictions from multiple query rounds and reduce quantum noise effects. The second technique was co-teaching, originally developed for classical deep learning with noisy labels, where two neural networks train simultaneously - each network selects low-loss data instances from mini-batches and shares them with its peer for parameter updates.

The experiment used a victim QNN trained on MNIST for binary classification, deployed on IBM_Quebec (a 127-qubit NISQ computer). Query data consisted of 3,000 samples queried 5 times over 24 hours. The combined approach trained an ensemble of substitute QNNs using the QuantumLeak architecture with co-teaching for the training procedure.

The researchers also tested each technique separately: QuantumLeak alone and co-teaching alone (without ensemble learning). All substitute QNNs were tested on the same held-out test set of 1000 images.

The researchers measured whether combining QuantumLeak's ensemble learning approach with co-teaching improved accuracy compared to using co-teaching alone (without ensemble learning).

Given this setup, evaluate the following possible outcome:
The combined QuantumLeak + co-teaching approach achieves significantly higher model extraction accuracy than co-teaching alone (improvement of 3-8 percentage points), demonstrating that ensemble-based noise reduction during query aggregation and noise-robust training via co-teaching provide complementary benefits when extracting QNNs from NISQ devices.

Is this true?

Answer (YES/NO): NO